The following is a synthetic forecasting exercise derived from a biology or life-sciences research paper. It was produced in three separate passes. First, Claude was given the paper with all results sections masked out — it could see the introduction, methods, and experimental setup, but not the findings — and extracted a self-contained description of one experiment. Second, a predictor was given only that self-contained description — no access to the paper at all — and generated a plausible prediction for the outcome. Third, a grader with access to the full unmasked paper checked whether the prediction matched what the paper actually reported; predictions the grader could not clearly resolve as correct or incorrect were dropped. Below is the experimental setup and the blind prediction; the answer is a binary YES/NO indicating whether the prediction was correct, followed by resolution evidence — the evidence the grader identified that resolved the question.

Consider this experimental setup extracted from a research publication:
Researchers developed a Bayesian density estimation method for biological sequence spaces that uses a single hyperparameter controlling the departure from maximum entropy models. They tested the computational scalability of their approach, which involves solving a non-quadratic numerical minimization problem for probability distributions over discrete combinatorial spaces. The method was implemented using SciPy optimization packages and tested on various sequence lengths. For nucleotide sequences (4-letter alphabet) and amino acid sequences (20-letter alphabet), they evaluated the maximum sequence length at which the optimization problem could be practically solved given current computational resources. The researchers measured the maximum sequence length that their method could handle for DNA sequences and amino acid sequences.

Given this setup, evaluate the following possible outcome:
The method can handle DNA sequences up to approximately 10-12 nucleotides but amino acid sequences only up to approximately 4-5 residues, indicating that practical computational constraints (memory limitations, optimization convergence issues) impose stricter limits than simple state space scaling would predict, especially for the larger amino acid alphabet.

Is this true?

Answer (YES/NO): YES